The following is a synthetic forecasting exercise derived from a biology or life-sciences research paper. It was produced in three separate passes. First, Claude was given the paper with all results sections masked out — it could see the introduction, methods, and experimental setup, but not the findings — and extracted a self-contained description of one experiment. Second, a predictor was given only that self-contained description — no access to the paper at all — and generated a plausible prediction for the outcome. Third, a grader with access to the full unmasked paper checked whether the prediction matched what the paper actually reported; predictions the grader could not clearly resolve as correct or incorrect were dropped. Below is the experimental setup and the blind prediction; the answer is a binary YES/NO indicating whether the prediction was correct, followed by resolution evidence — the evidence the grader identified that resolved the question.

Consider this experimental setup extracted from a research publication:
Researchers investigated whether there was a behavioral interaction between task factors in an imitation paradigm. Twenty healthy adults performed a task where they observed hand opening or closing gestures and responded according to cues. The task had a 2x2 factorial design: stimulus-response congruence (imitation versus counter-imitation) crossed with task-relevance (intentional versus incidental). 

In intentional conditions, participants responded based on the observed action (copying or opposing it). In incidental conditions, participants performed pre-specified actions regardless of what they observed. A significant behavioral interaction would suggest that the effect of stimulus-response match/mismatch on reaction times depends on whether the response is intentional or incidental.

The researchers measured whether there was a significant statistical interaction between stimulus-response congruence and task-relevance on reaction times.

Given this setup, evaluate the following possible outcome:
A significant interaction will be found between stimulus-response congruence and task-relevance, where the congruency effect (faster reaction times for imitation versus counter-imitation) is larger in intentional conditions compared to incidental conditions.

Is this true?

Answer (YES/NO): NO